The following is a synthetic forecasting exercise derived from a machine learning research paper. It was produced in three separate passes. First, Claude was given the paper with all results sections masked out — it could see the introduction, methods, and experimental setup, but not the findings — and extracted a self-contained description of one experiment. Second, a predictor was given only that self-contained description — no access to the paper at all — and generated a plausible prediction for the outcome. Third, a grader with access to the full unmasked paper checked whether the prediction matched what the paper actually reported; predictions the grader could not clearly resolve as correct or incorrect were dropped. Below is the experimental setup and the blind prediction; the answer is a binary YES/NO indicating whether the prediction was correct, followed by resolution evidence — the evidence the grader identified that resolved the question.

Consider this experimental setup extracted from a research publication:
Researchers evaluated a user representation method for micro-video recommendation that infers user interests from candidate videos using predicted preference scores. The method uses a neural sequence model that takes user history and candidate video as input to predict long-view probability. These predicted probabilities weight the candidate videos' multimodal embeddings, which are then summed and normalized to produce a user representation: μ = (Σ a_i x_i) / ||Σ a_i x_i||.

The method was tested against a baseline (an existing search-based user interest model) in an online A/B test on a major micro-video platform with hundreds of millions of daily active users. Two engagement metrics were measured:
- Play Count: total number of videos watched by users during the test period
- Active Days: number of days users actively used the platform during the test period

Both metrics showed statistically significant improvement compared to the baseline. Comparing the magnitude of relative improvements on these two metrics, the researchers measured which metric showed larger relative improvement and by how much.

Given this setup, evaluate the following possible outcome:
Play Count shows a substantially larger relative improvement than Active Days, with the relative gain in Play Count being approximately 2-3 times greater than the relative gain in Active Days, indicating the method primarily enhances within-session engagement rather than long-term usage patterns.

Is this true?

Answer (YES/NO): NO